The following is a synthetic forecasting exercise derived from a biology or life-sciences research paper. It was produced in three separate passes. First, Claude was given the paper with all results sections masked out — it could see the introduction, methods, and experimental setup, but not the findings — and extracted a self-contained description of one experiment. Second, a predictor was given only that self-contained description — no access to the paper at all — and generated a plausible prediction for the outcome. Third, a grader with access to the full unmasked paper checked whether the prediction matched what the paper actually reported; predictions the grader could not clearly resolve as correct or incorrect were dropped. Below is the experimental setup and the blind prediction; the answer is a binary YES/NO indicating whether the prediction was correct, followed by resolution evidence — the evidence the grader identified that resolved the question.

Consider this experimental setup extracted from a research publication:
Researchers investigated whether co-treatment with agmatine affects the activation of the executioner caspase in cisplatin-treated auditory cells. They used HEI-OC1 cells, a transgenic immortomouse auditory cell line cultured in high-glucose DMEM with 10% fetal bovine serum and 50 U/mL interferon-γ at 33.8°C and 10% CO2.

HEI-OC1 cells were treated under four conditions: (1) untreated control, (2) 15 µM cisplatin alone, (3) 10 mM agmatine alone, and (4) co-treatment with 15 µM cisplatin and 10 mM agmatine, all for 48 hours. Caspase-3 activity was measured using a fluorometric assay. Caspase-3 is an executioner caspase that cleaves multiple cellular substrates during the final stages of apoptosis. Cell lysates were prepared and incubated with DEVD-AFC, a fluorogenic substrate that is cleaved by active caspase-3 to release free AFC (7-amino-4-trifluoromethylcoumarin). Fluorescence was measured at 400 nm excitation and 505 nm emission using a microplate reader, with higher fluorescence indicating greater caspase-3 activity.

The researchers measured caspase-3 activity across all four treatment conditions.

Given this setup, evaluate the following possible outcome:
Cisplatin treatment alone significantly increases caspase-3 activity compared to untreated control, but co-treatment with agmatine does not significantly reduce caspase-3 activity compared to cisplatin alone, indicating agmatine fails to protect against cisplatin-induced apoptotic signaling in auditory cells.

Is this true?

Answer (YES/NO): NO